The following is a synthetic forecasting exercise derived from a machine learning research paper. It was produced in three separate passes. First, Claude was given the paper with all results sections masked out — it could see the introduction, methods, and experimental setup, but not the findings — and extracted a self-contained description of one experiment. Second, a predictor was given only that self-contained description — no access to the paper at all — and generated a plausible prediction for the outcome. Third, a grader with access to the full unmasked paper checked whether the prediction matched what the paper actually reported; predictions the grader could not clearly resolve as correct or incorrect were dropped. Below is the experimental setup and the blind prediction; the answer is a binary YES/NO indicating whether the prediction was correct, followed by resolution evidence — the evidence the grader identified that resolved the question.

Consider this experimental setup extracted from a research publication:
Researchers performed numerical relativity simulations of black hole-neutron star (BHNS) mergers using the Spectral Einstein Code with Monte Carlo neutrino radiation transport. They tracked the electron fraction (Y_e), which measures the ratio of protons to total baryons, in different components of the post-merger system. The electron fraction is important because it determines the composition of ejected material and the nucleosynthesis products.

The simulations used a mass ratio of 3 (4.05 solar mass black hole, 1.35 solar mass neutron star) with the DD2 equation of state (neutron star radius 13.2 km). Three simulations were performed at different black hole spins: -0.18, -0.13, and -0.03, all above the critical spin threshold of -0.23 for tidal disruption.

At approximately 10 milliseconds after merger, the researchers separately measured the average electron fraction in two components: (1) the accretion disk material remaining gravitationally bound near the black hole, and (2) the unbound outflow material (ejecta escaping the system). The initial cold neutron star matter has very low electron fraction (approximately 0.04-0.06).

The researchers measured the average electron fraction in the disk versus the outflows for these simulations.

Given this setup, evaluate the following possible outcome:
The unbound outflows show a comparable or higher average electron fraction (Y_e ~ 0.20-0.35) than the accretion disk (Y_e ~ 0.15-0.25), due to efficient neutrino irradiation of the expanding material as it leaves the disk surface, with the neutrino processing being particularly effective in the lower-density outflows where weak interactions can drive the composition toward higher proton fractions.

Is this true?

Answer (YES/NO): NO